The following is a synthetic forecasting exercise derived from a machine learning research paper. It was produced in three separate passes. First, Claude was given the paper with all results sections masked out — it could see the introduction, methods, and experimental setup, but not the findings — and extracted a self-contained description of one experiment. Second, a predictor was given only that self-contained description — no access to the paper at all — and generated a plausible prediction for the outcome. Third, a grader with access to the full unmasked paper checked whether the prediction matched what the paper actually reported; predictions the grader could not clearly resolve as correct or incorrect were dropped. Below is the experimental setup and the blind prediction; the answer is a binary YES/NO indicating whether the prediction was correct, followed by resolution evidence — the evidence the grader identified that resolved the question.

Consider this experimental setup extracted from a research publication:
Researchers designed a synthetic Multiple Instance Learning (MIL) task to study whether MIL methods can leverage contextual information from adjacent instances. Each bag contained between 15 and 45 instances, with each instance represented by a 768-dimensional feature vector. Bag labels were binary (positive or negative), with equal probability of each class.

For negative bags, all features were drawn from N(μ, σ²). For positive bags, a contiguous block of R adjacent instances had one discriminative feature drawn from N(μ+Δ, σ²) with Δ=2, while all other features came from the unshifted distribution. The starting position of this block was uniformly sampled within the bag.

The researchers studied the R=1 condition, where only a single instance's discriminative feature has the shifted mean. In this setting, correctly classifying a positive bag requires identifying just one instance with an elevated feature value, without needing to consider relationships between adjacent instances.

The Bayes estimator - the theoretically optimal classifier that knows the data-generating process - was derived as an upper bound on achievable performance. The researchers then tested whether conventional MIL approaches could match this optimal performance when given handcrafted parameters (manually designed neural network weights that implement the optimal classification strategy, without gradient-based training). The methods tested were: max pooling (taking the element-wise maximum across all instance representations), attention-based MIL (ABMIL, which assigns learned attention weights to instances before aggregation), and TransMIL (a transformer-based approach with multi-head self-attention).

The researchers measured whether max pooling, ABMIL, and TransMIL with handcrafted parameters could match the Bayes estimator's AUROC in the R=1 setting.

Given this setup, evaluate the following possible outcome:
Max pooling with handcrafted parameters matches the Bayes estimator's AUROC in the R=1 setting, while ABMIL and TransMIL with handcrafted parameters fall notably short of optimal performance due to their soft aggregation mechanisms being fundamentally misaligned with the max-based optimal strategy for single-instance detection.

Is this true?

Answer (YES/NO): NO